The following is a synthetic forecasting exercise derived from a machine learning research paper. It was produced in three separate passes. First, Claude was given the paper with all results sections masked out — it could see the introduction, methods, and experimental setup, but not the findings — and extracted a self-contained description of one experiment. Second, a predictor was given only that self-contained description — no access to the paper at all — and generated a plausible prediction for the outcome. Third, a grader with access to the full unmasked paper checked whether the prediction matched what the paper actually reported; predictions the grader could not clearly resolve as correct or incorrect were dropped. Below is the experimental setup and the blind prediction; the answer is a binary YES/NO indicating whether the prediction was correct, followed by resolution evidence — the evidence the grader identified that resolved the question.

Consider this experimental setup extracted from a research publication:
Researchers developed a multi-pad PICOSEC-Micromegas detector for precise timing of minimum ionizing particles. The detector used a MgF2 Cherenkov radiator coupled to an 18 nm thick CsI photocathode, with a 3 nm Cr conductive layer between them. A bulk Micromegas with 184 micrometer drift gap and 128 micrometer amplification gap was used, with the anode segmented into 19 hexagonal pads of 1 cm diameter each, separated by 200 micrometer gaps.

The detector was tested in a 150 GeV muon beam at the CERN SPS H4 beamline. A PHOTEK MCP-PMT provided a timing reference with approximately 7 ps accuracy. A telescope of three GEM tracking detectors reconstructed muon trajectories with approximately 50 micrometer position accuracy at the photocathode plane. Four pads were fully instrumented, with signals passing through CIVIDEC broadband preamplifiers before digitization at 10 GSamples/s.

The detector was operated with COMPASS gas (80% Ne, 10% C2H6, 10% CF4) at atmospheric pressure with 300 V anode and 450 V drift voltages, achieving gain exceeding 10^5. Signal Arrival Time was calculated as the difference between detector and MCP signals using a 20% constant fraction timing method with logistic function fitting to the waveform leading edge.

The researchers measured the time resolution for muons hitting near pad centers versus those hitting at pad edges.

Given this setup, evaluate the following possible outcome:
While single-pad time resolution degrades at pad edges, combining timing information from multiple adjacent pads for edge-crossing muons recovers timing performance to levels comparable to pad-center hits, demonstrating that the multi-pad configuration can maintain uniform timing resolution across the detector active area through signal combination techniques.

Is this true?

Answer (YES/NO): NO